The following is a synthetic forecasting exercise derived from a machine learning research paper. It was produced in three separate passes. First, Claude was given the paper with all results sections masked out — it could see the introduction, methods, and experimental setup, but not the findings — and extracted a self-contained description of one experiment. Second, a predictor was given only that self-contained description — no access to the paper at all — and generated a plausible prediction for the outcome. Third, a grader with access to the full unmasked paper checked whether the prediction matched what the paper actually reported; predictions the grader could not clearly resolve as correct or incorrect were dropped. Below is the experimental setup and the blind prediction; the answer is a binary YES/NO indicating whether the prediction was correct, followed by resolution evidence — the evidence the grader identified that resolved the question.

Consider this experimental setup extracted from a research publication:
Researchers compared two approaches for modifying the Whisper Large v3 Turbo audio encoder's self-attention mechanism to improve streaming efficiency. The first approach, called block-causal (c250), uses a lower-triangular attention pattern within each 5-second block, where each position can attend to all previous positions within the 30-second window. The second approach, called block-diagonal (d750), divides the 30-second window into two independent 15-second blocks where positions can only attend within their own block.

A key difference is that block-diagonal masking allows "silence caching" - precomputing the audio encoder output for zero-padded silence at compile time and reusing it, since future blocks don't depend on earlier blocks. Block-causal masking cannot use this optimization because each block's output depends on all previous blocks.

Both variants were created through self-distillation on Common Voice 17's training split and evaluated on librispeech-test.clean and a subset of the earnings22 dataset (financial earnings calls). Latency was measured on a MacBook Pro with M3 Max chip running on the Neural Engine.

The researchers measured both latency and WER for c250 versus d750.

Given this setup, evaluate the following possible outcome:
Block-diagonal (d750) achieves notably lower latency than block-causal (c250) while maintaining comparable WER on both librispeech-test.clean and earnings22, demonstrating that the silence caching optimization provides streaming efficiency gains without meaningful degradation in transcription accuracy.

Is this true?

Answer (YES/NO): YES